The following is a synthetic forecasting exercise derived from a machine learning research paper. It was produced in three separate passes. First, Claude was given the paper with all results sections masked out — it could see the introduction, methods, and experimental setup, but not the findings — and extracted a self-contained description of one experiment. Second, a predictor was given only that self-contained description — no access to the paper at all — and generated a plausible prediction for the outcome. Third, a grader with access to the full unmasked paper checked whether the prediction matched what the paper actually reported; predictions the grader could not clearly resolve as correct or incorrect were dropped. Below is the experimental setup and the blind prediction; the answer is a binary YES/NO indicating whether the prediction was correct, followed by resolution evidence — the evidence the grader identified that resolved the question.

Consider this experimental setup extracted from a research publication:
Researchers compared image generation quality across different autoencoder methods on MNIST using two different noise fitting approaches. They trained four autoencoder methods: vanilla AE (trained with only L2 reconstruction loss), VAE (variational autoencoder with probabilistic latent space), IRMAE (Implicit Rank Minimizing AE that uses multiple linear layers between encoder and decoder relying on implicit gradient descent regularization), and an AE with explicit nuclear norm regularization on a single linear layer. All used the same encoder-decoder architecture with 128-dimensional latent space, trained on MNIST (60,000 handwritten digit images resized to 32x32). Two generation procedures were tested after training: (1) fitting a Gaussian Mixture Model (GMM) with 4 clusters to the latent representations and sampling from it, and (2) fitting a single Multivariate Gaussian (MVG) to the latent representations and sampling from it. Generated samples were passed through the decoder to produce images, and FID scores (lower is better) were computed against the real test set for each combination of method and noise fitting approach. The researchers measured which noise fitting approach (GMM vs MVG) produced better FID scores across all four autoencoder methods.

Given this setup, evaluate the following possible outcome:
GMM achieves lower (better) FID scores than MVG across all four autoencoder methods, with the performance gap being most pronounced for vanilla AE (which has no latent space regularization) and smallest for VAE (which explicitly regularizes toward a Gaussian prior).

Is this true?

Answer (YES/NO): YES